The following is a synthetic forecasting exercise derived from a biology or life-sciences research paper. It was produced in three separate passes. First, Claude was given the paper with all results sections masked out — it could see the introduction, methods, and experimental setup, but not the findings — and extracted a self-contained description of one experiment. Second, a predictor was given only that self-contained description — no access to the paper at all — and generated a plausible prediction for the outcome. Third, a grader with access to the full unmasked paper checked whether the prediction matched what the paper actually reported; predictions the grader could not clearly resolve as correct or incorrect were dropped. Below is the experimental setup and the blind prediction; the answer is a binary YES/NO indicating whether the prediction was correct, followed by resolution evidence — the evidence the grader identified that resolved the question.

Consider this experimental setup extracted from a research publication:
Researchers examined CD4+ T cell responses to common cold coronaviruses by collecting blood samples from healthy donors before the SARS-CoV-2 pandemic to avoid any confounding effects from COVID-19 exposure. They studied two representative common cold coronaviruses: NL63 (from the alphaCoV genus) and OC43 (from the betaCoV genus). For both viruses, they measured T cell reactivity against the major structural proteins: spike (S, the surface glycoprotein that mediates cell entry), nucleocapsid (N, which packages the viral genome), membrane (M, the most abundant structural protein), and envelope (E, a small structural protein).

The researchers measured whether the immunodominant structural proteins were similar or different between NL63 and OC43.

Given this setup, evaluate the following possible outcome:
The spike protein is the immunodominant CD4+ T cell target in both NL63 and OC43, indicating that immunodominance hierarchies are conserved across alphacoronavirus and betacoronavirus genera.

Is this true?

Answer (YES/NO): NO